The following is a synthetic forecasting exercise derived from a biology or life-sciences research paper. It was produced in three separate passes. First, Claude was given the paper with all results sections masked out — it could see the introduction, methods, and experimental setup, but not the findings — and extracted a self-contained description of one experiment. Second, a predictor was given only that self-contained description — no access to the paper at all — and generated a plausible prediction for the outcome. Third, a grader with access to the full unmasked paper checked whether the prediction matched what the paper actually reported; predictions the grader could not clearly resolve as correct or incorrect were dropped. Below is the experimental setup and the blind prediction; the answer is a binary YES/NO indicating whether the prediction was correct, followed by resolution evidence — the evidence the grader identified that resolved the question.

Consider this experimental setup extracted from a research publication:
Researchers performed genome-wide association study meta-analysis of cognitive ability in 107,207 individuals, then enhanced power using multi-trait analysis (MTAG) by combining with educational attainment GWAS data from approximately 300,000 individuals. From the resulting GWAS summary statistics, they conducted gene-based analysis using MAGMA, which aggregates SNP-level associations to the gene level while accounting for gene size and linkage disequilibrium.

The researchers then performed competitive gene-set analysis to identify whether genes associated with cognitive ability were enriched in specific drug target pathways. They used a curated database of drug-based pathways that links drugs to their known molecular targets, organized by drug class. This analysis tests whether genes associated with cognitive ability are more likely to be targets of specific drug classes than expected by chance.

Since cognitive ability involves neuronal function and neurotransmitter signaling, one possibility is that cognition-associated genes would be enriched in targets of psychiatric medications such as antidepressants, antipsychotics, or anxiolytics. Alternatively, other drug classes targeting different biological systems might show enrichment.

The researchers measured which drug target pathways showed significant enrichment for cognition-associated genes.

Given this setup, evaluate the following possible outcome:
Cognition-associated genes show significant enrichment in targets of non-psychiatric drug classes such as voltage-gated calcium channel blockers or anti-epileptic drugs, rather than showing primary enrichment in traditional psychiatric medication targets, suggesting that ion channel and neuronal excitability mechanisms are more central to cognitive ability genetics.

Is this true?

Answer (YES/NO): YES